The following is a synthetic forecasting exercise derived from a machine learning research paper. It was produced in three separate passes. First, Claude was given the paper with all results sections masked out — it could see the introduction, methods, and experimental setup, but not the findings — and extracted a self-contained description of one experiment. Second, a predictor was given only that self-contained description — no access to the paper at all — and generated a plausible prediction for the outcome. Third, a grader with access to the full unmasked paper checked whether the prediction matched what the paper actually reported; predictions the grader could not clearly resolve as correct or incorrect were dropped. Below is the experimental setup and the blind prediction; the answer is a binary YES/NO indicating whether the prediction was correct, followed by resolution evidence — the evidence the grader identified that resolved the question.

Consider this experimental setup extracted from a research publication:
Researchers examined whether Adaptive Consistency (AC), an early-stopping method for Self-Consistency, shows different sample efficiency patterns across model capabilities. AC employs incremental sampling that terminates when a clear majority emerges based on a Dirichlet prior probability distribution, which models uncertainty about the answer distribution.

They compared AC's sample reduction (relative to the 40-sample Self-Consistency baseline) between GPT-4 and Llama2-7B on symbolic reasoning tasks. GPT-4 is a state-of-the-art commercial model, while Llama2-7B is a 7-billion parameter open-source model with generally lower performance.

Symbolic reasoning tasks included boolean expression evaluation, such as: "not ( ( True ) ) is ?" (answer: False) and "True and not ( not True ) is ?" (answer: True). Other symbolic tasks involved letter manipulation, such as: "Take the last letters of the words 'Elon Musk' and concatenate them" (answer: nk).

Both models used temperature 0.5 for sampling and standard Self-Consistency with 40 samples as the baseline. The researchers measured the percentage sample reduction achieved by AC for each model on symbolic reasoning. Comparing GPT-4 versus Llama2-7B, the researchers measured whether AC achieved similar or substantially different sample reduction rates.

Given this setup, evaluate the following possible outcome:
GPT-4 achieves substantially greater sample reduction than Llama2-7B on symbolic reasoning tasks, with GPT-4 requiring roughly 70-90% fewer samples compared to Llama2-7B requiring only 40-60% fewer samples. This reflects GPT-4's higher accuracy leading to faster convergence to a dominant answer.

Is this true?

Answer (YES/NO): NO